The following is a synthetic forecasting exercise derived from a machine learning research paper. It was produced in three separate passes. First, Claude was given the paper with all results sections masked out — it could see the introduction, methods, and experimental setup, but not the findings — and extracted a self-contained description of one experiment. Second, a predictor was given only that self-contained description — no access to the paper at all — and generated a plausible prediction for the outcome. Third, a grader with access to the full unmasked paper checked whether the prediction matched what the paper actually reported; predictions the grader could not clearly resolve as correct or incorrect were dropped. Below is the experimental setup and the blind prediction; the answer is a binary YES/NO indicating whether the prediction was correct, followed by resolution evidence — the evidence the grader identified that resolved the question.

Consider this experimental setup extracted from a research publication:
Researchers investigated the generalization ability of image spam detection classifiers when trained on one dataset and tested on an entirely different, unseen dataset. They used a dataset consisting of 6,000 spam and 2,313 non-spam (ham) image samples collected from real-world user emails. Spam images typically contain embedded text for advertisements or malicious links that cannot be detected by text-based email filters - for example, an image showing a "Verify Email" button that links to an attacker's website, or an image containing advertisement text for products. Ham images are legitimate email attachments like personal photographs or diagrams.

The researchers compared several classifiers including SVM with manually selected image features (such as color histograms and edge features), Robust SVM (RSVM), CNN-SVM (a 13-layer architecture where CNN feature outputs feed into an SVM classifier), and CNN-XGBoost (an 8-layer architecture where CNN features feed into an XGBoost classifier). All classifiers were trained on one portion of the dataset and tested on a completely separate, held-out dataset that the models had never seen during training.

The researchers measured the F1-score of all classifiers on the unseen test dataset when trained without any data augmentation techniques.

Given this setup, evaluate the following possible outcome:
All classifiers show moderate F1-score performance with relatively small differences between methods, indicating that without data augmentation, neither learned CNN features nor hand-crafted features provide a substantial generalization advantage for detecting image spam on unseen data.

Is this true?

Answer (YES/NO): NO